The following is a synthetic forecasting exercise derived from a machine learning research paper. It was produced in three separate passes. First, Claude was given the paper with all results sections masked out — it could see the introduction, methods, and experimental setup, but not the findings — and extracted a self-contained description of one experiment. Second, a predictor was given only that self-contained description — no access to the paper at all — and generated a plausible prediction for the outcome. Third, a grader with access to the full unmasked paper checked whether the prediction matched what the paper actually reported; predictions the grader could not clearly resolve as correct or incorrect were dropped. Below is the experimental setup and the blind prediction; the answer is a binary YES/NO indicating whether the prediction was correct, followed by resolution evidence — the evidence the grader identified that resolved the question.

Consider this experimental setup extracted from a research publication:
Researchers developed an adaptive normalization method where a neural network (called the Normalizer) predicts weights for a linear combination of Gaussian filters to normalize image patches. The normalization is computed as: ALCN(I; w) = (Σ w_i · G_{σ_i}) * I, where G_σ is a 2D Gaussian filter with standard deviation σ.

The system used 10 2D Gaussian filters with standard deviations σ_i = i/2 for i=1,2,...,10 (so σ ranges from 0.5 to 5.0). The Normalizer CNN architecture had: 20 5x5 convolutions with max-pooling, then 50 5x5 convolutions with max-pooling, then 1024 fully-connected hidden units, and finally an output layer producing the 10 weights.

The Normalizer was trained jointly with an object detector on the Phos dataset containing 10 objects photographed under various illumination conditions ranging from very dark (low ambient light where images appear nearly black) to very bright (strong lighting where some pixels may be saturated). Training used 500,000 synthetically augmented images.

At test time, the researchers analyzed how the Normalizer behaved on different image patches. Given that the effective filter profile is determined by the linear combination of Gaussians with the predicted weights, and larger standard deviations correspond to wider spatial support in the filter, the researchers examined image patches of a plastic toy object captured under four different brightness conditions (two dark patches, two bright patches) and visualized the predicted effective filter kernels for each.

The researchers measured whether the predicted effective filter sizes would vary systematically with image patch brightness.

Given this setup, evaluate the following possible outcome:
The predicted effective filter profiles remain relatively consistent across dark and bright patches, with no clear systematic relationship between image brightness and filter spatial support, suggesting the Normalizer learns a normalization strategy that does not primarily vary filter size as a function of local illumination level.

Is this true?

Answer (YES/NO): NO